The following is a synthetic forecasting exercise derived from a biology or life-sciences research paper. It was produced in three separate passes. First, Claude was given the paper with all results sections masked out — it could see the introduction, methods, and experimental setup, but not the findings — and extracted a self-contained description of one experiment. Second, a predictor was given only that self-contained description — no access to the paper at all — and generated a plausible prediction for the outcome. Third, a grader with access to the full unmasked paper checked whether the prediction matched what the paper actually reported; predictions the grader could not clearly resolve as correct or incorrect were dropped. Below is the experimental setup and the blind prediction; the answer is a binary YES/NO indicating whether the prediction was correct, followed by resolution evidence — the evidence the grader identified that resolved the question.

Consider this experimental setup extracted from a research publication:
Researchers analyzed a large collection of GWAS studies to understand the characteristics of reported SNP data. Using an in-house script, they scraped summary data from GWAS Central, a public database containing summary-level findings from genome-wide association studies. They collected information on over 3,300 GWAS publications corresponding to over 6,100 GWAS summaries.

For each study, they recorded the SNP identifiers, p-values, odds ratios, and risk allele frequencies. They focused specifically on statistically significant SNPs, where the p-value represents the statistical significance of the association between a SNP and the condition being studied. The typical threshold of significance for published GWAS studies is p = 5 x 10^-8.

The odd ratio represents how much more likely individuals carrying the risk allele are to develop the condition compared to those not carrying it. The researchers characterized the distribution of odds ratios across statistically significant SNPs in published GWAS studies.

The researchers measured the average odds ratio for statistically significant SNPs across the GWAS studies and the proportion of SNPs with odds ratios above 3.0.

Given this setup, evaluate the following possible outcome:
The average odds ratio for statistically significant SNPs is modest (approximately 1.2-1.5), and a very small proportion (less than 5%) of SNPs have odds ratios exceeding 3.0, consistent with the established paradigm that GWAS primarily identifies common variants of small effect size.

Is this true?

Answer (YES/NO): YES